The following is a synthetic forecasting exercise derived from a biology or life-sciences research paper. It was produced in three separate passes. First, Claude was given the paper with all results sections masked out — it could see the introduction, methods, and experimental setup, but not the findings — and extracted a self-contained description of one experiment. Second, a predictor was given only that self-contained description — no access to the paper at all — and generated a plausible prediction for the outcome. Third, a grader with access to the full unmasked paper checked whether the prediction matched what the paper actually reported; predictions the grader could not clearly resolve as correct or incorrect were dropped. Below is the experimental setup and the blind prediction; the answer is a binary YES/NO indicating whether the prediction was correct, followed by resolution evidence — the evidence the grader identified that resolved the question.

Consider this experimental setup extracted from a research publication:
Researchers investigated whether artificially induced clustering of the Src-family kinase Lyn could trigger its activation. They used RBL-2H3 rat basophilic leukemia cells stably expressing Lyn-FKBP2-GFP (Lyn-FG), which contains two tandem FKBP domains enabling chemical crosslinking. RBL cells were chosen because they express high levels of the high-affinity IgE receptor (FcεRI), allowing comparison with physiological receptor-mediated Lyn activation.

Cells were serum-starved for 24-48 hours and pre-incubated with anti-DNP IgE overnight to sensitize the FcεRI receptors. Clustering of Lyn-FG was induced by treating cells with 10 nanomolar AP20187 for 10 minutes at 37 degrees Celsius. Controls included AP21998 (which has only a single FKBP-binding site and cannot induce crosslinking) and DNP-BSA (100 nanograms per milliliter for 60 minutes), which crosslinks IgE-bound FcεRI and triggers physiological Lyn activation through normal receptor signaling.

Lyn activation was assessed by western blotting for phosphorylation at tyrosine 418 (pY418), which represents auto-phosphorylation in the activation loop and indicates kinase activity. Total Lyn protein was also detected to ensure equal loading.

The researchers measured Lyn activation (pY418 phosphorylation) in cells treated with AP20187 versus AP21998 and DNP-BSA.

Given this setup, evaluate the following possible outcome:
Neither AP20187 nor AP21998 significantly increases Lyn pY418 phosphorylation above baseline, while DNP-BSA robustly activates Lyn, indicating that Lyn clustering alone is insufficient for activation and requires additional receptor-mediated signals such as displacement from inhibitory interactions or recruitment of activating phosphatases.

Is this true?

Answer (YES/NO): YES